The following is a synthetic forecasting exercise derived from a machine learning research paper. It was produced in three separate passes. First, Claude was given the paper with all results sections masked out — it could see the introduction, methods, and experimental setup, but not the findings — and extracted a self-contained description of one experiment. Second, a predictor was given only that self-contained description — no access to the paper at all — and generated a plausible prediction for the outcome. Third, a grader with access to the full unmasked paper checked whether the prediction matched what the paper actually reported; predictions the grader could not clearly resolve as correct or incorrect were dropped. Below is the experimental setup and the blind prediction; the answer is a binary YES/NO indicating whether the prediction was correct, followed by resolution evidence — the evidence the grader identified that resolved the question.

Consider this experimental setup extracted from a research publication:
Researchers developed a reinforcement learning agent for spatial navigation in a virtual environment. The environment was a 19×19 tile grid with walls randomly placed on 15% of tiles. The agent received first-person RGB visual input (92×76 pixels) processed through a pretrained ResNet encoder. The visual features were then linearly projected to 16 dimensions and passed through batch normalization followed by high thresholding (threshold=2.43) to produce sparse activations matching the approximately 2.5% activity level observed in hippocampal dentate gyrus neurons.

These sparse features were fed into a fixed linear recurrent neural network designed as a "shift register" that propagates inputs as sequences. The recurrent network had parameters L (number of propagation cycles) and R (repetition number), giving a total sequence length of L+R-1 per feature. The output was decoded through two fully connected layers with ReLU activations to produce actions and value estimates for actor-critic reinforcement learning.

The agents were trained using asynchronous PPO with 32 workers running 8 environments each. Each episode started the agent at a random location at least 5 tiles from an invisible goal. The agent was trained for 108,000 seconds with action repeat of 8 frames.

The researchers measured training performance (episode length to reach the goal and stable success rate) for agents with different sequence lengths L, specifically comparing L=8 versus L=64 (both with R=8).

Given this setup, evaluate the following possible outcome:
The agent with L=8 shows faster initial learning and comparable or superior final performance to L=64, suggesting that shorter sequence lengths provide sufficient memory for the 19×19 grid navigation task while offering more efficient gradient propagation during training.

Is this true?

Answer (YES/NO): NO